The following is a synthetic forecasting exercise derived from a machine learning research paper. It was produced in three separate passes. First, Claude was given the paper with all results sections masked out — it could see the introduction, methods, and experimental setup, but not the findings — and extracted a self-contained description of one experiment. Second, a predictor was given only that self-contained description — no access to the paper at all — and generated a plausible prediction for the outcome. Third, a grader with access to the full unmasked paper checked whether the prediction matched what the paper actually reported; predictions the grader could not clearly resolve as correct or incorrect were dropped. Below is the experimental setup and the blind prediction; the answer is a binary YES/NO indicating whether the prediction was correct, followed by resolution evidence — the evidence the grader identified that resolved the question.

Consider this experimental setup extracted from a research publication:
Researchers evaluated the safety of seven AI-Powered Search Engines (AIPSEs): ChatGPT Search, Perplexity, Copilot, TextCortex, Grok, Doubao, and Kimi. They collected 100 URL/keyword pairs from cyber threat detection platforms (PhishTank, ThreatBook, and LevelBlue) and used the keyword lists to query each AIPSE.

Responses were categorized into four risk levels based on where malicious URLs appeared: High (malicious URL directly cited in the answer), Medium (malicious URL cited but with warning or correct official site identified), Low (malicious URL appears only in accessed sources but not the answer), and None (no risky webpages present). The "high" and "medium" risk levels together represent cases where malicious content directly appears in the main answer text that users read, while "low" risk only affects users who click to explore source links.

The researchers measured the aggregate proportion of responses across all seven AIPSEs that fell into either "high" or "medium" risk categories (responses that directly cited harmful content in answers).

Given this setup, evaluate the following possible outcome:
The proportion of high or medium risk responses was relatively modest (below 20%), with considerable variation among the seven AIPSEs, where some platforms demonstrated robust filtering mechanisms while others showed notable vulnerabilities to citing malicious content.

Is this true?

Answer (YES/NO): NO